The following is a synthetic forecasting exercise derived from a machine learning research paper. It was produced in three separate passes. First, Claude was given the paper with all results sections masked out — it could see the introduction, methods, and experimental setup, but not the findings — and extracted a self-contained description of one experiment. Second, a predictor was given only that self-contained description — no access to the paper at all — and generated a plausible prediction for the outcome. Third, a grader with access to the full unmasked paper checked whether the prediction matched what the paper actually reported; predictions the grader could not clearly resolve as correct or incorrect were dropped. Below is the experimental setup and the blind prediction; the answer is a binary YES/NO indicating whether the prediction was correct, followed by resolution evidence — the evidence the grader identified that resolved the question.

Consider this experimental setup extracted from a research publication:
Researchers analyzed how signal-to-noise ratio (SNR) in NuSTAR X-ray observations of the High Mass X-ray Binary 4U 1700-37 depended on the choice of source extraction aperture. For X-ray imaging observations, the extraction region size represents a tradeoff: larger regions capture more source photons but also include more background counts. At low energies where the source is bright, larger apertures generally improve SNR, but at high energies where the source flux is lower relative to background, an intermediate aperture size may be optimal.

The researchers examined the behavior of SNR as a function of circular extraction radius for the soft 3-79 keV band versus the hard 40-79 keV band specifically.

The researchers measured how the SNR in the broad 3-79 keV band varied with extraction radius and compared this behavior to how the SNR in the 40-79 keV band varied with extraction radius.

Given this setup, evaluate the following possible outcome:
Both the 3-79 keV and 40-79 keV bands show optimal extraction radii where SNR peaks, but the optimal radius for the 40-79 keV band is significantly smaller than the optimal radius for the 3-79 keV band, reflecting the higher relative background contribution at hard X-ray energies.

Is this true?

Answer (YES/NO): NO